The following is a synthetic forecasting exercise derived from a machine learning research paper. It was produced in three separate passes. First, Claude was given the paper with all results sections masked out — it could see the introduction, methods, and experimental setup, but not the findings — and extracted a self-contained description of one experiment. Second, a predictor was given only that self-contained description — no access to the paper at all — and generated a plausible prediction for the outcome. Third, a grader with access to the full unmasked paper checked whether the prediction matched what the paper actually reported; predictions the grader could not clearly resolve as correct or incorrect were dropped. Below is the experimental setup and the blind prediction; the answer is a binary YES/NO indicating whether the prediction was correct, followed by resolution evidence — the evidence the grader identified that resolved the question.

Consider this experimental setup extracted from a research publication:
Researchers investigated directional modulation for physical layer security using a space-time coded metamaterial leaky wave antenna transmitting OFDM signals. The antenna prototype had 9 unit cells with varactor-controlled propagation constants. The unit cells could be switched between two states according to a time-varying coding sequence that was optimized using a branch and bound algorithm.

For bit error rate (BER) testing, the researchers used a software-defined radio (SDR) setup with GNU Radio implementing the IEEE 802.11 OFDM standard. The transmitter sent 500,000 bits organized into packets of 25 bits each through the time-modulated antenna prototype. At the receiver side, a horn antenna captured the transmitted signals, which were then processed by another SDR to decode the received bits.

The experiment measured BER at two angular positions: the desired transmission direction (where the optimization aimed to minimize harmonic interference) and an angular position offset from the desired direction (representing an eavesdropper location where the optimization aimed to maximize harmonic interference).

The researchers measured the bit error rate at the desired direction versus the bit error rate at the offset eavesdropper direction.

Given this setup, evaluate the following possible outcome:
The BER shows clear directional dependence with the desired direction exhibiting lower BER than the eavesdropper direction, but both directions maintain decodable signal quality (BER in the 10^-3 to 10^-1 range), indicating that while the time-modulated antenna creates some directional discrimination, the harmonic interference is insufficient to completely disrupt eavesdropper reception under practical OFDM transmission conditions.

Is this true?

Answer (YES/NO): NO